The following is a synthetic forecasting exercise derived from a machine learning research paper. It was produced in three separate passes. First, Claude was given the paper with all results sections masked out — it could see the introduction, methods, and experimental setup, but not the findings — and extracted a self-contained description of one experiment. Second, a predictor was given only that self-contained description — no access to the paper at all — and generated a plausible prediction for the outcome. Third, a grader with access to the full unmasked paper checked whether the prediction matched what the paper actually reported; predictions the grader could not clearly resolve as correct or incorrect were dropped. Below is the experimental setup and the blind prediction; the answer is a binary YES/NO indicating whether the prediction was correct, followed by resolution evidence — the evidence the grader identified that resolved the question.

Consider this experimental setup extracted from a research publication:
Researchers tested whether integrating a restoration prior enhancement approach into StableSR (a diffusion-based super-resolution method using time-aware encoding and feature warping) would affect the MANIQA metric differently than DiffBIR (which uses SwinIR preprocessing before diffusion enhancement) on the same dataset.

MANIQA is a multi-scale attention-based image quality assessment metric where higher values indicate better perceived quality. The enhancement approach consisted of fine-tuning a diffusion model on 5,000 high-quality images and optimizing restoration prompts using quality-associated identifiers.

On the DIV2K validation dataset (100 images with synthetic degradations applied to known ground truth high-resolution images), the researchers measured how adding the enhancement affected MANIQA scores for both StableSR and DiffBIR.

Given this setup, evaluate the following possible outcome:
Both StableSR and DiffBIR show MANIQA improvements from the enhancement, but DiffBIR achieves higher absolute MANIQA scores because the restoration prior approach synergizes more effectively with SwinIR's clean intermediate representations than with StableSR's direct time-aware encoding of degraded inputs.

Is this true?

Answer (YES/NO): NO